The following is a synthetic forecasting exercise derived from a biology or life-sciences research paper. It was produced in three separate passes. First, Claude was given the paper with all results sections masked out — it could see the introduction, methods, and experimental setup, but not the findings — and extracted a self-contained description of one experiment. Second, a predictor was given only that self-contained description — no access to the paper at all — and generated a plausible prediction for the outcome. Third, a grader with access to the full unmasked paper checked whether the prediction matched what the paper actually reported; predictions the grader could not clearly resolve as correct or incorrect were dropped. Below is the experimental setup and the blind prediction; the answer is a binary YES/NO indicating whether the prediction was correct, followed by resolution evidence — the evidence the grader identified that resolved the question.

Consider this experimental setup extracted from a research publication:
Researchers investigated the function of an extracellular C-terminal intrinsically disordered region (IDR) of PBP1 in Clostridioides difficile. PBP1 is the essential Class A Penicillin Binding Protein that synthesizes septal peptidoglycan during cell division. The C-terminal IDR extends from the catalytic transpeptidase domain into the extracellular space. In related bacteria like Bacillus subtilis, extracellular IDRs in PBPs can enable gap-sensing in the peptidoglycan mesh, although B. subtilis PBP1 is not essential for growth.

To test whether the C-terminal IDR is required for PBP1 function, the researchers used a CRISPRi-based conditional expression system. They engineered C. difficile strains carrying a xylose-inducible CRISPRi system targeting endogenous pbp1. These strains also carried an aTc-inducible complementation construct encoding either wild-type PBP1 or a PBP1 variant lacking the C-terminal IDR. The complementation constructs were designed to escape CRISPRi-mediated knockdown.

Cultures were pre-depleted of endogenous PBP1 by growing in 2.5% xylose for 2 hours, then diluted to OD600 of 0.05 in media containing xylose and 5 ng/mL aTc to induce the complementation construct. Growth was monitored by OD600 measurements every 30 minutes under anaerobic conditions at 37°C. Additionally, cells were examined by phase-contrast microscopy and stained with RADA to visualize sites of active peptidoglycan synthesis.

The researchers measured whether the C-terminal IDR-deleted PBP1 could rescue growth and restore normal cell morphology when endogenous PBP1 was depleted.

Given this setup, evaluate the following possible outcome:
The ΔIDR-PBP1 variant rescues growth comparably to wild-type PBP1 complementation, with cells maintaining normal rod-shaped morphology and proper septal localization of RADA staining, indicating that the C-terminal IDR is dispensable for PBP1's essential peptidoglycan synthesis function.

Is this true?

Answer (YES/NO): YES